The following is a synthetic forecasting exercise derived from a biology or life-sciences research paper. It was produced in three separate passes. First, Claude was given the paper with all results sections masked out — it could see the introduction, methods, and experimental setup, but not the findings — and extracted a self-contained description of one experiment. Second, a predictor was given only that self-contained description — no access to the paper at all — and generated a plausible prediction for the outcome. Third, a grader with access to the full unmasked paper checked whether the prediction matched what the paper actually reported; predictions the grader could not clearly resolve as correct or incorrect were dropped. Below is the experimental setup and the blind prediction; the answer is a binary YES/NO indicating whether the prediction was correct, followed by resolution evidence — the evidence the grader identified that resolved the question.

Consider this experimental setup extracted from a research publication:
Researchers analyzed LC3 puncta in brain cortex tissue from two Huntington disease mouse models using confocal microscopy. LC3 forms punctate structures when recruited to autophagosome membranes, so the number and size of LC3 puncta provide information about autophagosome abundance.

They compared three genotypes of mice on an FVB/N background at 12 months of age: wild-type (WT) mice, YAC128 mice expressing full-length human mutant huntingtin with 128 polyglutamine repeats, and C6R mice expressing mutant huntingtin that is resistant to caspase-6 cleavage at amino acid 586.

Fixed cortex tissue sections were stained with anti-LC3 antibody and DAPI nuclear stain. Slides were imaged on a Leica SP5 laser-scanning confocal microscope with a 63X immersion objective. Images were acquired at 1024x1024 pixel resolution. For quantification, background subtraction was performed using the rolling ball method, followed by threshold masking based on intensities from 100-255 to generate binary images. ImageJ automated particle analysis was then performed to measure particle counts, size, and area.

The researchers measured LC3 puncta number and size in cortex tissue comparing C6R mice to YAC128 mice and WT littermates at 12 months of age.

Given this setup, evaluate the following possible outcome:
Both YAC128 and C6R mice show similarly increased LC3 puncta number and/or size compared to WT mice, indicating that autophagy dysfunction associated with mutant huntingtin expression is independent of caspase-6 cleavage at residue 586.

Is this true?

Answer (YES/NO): NO